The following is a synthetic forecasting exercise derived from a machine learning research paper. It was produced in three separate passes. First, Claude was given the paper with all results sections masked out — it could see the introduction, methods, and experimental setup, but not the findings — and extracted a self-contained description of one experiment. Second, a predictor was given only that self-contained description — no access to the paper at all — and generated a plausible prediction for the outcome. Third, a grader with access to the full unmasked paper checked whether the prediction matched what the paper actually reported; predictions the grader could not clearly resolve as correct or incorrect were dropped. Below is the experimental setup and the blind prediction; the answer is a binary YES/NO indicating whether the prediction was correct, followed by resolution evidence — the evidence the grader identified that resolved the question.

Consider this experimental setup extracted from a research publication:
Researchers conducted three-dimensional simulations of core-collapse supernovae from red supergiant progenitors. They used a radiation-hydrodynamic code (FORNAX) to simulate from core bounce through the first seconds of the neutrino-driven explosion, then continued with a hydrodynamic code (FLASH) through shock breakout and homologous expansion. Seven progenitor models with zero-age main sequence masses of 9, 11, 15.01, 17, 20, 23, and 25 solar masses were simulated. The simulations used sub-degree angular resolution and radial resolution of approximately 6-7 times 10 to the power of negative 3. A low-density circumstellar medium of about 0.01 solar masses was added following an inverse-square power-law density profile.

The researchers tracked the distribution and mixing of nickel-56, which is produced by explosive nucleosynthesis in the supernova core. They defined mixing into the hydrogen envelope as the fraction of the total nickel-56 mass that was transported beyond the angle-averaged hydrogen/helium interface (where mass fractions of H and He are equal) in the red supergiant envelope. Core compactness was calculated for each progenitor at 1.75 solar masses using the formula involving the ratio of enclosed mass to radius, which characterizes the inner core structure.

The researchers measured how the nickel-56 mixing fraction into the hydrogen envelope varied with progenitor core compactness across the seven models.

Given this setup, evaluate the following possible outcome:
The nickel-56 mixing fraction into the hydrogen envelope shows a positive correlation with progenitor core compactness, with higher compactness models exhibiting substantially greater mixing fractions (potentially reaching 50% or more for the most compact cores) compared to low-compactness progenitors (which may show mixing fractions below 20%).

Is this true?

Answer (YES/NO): NO